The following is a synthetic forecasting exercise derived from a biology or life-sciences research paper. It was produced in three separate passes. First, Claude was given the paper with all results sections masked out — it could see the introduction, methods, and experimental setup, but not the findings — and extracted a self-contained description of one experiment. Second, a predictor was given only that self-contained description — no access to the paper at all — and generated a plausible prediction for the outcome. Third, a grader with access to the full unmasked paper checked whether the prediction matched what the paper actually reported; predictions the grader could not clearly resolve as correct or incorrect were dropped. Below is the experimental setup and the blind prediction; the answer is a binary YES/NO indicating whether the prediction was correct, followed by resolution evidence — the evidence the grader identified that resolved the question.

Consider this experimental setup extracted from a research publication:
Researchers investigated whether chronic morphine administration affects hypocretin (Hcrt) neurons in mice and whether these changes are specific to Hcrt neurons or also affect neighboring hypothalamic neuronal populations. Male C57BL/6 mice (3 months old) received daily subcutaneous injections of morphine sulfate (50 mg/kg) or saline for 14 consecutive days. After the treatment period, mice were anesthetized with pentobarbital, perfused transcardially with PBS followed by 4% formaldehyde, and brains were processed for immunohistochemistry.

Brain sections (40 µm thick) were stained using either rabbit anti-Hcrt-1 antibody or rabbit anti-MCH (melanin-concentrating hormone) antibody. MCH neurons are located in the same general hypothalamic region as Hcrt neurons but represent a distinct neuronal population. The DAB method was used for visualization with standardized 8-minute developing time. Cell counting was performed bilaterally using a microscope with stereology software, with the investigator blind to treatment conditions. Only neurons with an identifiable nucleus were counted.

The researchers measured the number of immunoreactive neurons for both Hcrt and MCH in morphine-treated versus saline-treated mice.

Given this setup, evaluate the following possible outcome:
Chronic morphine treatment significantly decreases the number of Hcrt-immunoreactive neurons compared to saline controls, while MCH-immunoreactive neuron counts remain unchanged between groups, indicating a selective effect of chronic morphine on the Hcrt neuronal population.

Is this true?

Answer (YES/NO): NO